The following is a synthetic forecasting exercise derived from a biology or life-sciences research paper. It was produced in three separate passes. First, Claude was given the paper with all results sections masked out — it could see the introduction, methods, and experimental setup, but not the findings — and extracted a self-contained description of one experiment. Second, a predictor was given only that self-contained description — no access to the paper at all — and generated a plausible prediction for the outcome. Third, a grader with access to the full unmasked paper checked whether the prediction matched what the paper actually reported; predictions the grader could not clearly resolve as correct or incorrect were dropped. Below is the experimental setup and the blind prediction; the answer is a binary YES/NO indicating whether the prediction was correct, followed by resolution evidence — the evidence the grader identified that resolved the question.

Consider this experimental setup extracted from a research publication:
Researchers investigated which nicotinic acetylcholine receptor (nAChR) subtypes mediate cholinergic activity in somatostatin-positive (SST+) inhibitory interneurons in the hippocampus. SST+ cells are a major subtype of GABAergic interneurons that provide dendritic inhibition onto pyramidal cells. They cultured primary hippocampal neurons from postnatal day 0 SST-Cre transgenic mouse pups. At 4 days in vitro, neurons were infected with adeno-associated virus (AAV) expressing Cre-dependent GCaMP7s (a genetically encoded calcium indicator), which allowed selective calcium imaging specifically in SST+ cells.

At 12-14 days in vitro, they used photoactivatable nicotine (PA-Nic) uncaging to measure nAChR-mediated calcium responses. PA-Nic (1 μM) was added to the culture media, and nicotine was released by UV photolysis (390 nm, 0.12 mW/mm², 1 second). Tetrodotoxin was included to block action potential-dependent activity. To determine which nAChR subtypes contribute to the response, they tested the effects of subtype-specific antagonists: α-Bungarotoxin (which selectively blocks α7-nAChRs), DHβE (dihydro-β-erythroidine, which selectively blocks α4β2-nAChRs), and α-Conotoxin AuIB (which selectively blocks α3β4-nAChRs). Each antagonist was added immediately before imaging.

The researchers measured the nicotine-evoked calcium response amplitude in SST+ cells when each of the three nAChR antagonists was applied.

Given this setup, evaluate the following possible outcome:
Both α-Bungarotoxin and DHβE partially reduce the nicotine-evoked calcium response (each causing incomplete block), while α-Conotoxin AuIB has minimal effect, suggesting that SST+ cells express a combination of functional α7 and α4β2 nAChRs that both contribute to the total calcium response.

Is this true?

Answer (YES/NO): NO